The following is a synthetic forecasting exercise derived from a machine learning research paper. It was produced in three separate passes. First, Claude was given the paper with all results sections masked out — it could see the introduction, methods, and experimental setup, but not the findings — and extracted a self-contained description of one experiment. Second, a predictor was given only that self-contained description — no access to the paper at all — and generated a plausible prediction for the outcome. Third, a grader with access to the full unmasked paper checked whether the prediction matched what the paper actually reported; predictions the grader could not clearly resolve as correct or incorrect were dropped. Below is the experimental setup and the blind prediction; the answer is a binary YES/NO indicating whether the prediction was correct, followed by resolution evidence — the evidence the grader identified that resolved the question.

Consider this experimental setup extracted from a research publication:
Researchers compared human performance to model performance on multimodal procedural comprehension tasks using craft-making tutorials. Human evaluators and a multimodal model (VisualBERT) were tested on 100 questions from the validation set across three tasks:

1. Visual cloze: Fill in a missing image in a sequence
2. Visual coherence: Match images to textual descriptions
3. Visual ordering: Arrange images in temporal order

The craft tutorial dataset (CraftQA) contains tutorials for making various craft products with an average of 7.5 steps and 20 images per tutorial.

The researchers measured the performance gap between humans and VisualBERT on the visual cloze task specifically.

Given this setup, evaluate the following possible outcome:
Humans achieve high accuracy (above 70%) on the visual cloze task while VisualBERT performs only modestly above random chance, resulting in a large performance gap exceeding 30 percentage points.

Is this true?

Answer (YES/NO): NO